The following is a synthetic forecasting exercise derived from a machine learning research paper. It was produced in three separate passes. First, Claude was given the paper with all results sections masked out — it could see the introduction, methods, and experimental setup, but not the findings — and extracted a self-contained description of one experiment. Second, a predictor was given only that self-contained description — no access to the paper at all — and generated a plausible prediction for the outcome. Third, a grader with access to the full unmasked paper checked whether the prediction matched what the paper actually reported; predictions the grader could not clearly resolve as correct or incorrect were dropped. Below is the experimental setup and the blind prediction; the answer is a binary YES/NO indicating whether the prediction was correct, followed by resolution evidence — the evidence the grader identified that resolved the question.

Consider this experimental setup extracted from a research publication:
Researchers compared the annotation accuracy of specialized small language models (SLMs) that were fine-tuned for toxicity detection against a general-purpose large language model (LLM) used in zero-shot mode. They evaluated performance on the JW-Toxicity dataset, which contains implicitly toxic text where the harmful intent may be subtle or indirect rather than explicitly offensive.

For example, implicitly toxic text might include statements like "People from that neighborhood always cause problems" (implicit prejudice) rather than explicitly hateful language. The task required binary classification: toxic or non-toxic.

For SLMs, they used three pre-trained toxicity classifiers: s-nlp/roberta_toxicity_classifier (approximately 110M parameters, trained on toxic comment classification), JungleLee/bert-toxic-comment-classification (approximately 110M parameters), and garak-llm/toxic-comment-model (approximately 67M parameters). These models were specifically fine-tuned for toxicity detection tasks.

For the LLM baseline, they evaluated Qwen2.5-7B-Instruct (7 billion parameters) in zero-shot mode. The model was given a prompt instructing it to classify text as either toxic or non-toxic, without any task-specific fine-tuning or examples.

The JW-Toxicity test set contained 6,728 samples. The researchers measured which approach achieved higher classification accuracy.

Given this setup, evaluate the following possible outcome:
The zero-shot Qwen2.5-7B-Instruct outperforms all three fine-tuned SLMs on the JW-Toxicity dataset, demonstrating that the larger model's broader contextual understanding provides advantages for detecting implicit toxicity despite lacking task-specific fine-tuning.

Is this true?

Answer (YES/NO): YES